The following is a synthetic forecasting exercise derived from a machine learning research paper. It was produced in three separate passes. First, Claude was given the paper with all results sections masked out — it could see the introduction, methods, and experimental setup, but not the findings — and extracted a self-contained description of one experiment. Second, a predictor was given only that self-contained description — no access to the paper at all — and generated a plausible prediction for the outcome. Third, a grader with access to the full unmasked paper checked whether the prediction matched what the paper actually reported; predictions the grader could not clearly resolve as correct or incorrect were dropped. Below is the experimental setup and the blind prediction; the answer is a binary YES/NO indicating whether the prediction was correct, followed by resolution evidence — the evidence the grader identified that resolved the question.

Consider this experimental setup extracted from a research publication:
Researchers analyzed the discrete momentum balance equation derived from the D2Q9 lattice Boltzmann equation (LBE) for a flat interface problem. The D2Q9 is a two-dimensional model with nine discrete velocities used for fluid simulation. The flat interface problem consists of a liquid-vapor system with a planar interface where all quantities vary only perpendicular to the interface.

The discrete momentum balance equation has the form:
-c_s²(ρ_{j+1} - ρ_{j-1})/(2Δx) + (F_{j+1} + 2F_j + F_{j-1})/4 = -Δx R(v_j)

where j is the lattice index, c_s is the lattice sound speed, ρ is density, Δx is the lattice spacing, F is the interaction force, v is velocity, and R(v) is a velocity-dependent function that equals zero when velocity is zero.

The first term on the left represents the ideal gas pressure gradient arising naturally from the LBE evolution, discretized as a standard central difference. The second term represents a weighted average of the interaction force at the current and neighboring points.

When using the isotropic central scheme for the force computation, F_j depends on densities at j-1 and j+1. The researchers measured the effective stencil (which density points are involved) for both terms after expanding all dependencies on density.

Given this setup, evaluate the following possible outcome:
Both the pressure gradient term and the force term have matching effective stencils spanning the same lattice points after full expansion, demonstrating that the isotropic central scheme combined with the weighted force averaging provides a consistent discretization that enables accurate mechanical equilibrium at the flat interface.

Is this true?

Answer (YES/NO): NO